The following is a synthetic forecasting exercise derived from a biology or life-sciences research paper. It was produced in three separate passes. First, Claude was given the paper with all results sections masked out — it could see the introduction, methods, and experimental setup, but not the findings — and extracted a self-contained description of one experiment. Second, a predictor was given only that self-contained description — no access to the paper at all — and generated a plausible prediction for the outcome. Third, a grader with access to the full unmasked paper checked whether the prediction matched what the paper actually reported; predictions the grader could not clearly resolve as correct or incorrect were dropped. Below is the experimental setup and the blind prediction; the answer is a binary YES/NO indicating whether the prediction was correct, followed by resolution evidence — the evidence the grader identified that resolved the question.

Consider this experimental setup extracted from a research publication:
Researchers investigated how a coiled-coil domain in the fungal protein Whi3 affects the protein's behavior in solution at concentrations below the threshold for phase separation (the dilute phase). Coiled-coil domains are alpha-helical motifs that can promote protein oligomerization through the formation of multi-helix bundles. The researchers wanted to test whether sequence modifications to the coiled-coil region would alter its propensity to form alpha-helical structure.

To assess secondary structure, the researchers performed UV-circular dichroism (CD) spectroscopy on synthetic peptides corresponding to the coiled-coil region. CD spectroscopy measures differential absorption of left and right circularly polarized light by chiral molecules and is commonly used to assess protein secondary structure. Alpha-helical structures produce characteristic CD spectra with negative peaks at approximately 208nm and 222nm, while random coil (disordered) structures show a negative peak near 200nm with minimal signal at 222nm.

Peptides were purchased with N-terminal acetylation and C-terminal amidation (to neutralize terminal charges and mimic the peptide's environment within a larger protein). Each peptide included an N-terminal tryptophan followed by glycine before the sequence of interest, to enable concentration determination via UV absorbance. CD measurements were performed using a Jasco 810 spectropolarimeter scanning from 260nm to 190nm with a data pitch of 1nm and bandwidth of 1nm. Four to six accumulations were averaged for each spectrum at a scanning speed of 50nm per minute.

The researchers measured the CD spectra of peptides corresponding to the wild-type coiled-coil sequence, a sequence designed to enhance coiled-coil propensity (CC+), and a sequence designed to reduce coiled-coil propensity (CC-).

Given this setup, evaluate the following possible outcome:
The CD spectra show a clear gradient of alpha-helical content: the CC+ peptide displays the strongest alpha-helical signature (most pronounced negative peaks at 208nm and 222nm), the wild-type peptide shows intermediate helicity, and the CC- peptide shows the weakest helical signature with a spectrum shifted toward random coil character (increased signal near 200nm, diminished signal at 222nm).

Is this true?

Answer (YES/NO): YES